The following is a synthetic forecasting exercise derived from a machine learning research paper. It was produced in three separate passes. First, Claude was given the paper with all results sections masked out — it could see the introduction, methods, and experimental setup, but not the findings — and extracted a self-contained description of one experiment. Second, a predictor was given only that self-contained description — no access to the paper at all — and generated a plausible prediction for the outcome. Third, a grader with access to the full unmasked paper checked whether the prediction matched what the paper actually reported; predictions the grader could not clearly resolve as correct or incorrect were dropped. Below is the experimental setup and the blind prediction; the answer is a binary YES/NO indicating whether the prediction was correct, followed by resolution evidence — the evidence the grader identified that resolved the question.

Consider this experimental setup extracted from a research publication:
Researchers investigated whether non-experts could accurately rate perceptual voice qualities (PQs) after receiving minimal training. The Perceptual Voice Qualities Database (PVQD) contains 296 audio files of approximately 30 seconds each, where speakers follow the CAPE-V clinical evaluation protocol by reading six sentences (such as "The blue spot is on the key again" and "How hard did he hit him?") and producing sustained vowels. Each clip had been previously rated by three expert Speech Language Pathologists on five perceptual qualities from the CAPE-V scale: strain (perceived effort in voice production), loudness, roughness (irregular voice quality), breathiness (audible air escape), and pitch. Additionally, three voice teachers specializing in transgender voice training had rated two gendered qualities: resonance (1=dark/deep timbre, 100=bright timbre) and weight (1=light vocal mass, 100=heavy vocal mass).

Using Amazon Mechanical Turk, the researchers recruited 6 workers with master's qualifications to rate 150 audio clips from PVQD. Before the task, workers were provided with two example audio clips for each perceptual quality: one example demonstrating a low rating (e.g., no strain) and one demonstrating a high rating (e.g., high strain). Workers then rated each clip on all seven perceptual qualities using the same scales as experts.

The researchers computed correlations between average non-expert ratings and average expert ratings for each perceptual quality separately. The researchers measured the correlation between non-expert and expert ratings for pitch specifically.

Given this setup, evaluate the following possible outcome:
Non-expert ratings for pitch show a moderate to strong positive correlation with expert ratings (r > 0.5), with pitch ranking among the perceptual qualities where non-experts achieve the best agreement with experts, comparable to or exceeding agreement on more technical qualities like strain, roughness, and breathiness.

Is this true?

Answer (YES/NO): YES